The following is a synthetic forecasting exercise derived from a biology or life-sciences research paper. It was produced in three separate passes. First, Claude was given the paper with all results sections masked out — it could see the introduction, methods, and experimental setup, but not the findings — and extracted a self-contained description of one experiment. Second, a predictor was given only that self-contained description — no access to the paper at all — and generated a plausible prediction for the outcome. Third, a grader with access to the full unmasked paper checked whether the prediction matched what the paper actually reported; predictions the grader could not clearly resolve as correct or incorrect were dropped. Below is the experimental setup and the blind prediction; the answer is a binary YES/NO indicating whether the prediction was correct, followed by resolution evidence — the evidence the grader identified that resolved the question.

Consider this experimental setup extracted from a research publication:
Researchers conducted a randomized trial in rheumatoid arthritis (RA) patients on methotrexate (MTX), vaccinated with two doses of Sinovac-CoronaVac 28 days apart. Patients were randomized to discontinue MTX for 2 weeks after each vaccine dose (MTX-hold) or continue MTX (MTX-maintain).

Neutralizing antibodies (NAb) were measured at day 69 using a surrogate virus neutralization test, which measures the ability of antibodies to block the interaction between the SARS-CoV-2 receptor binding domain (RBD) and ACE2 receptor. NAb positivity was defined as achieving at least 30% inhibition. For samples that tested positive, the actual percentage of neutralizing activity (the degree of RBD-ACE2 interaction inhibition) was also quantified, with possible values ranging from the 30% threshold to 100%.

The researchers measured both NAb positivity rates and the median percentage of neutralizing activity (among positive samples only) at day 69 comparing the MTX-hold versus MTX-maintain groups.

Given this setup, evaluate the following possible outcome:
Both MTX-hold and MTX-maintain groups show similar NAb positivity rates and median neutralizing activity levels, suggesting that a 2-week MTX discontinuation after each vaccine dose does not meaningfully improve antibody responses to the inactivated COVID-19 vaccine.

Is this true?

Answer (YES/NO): NO